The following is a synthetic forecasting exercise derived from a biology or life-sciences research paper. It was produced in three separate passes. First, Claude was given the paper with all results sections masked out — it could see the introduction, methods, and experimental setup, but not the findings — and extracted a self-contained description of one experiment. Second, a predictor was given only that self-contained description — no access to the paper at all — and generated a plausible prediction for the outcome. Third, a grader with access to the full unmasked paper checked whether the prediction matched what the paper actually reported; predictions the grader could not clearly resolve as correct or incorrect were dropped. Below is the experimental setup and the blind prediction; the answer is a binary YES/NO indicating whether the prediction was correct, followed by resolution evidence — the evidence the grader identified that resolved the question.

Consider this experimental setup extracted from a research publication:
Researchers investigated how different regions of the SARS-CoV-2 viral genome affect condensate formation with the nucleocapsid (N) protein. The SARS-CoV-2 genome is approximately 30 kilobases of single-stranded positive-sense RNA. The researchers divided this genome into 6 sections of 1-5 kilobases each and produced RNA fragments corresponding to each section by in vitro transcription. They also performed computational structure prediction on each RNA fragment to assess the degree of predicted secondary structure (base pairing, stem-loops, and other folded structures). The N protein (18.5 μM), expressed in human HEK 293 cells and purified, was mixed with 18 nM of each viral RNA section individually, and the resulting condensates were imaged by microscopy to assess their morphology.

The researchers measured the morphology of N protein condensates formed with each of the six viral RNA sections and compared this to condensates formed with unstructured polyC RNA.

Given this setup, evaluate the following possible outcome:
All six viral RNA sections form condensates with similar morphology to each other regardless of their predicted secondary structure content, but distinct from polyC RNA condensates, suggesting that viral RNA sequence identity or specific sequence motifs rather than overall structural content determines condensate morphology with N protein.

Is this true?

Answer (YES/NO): NO